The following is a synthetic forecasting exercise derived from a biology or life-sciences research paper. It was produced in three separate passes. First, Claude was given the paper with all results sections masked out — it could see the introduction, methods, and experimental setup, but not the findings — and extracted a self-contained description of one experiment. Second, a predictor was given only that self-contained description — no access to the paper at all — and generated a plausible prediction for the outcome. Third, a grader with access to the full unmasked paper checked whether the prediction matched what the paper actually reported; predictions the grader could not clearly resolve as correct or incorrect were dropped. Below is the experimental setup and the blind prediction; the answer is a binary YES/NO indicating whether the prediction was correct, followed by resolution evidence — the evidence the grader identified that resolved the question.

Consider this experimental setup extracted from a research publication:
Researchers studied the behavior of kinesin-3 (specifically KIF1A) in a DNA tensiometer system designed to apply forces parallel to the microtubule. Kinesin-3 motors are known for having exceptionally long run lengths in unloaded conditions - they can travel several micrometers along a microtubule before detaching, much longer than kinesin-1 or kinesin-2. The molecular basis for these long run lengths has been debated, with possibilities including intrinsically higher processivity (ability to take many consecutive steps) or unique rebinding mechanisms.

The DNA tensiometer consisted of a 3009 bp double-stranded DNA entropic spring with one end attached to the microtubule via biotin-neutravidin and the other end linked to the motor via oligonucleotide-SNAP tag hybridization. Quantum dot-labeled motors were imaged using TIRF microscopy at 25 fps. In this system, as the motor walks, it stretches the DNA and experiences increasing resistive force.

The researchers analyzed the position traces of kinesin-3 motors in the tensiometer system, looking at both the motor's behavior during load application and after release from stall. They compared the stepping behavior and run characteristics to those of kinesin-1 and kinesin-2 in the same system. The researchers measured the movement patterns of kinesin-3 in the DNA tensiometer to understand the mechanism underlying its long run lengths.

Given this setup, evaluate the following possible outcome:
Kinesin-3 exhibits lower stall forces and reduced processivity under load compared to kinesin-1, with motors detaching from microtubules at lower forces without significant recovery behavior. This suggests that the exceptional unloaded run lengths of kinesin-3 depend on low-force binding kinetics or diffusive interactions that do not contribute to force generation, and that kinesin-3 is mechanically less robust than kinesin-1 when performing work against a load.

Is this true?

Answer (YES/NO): NO